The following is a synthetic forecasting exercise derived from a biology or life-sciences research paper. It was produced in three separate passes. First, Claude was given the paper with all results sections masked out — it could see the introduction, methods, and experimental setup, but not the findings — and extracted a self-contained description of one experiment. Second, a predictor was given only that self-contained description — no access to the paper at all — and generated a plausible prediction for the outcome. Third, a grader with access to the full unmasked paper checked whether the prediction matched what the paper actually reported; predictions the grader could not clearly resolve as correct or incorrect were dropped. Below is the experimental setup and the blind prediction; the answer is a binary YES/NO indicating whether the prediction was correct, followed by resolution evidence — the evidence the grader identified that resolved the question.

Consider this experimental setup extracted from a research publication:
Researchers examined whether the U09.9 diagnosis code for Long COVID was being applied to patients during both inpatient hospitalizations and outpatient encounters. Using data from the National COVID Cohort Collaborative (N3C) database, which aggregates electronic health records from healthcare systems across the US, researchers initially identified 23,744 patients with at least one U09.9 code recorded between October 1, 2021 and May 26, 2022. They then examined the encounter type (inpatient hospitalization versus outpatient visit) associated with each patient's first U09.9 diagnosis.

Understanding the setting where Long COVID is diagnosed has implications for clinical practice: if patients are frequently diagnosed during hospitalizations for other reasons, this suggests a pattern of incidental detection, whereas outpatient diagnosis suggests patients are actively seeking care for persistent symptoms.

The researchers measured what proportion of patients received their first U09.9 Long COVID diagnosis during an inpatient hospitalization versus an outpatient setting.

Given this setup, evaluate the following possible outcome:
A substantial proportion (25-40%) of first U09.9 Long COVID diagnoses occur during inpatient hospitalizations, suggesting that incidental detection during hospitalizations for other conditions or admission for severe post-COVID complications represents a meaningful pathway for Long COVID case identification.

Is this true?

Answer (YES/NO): NO